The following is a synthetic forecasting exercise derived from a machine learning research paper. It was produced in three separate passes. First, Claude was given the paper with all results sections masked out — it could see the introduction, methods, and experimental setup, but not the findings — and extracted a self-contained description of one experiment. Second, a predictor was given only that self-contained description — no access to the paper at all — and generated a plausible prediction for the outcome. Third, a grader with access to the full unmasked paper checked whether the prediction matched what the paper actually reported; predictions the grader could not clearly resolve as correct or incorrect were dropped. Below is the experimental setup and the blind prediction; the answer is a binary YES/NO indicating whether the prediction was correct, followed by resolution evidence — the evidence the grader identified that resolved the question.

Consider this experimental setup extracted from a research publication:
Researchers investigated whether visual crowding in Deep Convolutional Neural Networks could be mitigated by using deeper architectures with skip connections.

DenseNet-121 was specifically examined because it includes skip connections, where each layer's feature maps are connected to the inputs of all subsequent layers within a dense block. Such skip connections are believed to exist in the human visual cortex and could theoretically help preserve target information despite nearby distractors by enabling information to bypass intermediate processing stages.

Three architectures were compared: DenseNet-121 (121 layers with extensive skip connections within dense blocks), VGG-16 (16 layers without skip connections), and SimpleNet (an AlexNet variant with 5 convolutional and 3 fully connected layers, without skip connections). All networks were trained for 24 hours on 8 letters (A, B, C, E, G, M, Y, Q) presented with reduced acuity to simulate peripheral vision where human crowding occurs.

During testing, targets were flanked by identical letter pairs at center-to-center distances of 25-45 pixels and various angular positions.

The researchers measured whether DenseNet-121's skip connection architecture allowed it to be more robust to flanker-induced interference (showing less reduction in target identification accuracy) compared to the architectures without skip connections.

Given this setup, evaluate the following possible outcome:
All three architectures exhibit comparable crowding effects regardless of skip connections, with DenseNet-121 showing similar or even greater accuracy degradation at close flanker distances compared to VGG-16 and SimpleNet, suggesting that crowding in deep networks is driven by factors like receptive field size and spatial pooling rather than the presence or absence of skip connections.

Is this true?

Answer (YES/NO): NO